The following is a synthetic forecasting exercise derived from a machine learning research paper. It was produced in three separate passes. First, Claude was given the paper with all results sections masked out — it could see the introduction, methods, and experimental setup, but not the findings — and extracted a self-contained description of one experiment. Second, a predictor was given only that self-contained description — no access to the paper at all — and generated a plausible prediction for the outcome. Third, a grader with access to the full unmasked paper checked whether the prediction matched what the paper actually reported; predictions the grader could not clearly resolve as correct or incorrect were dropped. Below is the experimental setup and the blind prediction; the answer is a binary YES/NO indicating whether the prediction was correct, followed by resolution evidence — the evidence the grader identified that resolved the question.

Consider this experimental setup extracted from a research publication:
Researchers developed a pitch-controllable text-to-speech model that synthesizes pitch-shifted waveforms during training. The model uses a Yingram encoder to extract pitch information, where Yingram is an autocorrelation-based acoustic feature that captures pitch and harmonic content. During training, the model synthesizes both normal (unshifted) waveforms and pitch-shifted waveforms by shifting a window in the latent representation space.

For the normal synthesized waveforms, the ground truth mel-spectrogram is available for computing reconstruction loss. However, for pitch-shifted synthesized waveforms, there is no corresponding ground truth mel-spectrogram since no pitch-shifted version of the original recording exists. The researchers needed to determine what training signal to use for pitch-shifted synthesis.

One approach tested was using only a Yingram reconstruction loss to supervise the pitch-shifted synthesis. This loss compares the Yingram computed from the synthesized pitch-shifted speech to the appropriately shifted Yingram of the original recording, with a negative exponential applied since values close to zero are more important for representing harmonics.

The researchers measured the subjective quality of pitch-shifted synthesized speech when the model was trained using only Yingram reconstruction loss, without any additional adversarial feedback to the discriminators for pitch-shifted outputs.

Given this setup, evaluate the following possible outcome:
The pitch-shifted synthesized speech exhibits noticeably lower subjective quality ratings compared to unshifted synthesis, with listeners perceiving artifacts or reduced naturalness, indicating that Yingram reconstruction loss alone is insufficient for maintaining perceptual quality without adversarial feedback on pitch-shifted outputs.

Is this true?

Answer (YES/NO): YES